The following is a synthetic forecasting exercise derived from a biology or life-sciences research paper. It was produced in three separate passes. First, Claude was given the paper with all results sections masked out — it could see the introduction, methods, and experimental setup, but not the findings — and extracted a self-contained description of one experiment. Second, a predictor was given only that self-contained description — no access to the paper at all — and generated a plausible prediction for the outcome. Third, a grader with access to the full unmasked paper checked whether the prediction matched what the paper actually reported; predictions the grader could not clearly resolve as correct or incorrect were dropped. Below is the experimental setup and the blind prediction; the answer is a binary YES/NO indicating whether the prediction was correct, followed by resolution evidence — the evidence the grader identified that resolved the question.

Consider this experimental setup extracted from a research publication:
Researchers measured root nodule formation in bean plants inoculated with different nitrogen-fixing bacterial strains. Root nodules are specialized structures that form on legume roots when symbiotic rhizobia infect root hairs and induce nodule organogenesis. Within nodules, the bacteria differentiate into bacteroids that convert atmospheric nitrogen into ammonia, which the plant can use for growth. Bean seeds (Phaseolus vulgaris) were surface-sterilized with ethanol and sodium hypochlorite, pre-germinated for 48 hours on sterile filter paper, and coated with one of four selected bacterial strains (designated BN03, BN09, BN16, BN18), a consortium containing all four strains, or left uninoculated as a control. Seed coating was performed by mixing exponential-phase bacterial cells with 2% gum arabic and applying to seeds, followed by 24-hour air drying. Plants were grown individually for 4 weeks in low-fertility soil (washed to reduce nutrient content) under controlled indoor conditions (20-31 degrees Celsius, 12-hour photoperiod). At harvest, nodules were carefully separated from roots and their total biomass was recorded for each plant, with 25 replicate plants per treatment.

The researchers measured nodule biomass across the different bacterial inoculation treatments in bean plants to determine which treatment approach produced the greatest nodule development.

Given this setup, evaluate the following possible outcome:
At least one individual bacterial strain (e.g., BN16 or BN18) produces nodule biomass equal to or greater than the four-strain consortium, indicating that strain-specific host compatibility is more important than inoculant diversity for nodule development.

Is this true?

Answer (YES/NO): YES